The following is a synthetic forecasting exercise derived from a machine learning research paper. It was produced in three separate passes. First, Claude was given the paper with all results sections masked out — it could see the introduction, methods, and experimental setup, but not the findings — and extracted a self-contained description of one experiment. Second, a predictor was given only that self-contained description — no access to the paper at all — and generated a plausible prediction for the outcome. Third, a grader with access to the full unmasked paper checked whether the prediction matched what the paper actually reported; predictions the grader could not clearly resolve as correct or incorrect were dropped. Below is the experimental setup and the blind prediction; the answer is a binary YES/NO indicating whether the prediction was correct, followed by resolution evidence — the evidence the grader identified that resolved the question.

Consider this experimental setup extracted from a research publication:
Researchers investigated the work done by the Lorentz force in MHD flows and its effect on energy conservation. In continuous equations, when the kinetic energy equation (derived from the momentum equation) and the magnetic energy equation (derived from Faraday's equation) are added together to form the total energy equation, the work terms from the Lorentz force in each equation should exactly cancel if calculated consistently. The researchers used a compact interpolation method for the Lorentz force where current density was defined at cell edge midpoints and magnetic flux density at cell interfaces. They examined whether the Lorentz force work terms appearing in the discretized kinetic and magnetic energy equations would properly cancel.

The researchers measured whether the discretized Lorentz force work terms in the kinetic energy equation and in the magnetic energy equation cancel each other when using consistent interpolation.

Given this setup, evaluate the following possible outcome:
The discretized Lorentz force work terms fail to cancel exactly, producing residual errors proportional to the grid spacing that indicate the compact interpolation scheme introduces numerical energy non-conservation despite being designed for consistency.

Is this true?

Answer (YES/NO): NO